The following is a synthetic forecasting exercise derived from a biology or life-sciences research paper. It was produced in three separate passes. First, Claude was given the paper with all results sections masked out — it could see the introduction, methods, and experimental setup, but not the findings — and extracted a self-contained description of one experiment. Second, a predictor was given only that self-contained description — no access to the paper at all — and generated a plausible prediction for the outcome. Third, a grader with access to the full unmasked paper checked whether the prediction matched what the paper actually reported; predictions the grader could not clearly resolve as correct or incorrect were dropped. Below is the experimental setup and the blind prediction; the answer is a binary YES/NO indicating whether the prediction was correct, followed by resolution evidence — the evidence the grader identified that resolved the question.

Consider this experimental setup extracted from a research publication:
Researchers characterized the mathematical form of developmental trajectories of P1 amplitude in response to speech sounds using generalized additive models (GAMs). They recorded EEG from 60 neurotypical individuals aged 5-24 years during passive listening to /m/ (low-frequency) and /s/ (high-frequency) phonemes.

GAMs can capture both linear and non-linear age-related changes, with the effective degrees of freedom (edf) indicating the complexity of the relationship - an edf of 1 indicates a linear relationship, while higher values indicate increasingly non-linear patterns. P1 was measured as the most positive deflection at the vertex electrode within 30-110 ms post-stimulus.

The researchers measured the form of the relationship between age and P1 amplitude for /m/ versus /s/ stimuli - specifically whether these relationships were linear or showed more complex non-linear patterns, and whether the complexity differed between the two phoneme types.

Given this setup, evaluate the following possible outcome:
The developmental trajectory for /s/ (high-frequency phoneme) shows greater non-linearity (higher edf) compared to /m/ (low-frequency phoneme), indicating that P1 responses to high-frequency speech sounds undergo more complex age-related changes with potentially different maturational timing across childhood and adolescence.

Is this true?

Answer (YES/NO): NO